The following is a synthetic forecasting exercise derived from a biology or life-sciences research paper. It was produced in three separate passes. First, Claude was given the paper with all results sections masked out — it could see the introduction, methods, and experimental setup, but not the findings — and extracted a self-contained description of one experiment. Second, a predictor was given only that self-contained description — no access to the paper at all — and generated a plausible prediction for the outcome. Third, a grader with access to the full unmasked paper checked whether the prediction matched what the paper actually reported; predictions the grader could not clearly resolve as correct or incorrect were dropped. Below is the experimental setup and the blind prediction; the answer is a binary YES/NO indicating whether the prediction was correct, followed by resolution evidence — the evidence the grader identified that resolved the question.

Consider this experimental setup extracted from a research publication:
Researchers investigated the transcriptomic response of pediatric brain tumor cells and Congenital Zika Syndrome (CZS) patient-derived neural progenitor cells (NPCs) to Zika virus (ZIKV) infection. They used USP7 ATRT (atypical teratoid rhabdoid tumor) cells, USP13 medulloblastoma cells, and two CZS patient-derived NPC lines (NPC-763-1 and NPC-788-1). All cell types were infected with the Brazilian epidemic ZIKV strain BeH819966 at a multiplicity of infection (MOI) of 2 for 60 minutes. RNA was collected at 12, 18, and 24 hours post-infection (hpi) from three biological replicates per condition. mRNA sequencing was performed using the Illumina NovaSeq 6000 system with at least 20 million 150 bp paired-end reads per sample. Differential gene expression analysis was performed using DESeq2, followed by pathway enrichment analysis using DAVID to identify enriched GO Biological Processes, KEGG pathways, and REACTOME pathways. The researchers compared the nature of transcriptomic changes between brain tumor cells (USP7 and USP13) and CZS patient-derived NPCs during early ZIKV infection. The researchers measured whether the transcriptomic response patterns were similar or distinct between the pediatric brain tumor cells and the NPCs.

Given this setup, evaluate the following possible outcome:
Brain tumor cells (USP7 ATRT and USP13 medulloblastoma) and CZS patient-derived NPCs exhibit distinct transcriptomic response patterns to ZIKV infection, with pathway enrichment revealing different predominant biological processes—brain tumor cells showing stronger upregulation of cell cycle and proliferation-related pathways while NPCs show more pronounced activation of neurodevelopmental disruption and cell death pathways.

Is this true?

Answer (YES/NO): NO